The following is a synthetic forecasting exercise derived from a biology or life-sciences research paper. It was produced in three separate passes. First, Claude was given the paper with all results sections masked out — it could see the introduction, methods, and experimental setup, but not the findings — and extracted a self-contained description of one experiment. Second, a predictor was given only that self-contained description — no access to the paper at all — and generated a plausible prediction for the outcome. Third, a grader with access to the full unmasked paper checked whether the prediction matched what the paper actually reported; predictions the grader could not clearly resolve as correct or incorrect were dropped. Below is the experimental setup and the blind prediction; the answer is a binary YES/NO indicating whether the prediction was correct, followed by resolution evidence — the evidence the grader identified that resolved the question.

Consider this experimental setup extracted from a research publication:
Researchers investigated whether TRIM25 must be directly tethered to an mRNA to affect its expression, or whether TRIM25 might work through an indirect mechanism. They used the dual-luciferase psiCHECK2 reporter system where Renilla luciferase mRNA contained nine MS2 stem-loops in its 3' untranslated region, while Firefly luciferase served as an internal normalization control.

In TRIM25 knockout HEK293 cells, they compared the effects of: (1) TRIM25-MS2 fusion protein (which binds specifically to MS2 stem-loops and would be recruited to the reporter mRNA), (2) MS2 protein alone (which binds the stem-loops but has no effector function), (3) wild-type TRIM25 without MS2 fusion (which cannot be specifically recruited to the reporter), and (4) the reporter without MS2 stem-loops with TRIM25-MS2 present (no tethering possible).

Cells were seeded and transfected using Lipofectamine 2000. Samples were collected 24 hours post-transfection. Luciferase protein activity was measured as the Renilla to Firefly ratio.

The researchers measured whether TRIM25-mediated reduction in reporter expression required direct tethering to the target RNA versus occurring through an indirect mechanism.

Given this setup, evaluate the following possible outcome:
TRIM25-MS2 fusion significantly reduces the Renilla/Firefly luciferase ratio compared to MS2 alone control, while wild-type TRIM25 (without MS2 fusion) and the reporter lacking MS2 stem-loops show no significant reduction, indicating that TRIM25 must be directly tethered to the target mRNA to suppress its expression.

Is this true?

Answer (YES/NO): YES